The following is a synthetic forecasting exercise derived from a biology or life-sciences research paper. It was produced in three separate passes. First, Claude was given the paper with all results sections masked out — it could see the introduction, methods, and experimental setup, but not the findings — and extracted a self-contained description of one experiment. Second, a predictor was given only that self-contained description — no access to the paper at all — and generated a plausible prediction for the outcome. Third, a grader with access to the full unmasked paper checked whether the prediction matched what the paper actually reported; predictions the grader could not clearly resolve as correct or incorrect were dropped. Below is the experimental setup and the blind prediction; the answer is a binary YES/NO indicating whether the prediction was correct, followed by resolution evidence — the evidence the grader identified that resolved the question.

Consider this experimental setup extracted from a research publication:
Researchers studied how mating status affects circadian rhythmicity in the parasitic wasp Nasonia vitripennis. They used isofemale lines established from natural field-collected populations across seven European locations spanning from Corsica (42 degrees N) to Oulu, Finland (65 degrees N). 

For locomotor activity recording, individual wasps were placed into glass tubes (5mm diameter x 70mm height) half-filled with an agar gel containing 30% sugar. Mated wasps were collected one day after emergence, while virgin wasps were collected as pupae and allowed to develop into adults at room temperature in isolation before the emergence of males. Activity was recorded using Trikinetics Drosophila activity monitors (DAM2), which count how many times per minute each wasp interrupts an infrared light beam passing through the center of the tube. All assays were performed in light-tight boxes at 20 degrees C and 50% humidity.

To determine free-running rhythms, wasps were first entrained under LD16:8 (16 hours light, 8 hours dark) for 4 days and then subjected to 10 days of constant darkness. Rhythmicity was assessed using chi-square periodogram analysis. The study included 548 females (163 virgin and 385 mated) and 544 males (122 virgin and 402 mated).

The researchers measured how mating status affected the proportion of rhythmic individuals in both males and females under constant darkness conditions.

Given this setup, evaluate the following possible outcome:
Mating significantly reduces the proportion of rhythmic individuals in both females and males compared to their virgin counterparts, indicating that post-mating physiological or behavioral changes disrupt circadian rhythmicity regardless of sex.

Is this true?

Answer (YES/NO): YES